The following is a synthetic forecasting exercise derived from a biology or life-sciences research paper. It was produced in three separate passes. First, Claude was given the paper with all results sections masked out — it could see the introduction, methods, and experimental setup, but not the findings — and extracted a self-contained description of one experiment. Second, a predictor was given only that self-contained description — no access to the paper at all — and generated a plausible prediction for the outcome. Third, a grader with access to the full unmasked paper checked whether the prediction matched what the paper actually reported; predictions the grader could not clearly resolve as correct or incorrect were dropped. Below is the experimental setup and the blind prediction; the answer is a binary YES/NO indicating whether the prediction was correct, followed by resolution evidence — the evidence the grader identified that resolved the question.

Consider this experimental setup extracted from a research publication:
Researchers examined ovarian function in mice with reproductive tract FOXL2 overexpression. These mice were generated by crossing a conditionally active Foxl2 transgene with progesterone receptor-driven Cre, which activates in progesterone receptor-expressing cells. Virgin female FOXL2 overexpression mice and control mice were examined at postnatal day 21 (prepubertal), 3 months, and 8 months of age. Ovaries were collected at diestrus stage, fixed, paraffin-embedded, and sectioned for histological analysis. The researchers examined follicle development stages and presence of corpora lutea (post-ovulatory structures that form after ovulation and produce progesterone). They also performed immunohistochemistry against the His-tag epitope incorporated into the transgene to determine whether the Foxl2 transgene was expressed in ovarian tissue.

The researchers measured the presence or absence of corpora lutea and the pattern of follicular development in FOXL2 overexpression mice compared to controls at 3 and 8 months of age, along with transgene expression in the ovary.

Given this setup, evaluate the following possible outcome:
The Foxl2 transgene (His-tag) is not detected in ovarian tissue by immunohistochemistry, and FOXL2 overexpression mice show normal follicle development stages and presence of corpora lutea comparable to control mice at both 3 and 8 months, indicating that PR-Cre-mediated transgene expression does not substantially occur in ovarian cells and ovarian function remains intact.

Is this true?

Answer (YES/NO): NO